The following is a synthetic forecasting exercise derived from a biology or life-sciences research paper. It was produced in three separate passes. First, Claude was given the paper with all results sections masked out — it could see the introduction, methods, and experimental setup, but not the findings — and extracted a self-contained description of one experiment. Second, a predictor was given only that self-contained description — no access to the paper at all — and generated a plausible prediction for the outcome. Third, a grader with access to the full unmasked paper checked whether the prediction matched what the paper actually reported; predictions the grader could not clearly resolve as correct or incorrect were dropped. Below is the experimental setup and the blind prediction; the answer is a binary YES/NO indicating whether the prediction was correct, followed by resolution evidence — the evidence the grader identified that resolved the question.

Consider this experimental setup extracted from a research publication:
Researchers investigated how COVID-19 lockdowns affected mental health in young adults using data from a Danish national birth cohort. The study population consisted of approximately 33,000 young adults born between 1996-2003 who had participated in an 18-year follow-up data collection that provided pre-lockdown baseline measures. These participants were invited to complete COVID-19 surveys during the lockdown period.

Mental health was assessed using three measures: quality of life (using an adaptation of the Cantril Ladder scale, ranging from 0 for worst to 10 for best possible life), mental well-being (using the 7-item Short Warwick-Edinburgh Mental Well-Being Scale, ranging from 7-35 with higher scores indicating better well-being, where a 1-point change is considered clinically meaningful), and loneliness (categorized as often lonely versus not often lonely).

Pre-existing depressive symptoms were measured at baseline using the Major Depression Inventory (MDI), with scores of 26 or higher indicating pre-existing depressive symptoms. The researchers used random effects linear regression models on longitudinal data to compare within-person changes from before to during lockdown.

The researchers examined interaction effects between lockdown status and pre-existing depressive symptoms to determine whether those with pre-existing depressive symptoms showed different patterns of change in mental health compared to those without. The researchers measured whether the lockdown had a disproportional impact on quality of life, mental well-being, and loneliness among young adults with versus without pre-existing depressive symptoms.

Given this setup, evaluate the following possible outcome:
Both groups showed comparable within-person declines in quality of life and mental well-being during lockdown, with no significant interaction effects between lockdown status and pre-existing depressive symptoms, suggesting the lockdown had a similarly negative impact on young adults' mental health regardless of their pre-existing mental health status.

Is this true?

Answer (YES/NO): NO